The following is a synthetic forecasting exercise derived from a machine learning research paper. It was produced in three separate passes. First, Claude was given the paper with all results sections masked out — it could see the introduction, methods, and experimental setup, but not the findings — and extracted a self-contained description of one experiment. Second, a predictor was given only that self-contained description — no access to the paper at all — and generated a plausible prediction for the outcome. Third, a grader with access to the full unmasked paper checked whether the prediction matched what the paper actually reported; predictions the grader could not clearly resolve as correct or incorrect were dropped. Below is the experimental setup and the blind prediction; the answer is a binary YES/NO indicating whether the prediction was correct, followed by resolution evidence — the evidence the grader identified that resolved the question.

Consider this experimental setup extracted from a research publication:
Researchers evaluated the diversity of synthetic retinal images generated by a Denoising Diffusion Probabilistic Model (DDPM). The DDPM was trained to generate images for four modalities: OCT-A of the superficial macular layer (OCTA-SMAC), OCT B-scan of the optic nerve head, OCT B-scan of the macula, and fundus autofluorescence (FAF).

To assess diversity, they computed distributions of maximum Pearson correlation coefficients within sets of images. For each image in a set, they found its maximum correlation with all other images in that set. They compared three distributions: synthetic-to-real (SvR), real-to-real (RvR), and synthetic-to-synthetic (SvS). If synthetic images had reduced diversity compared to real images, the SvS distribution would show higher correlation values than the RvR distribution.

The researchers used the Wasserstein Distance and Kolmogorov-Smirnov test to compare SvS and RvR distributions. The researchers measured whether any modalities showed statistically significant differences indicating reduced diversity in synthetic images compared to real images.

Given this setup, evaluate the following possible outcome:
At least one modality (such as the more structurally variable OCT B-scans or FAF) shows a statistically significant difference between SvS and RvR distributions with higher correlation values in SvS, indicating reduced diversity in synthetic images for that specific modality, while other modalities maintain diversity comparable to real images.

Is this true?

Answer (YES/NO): YES